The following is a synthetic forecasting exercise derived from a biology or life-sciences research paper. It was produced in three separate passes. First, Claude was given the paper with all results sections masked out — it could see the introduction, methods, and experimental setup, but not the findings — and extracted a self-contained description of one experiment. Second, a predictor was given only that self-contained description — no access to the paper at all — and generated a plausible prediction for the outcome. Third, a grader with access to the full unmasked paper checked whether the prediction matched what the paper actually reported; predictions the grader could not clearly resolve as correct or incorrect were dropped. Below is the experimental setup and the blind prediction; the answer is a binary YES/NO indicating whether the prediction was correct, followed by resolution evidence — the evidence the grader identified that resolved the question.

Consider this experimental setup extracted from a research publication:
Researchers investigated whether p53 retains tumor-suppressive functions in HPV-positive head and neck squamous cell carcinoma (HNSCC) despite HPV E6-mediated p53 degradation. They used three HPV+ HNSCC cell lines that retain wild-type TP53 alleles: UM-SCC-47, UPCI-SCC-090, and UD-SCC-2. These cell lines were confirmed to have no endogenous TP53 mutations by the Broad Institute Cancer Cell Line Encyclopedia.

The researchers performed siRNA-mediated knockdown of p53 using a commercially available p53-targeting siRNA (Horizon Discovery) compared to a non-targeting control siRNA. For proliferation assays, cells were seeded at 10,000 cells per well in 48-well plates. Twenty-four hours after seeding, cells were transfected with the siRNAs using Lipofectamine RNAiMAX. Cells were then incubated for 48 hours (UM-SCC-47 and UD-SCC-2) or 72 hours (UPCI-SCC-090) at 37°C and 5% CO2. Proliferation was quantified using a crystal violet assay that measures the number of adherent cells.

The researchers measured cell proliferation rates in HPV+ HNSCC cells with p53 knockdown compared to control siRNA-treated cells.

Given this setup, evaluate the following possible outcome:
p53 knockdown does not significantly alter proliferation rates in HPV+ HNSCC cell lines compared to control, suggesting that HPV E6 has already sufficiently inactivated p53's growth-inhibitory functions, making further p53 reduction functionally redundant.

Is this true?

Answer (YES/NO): NO